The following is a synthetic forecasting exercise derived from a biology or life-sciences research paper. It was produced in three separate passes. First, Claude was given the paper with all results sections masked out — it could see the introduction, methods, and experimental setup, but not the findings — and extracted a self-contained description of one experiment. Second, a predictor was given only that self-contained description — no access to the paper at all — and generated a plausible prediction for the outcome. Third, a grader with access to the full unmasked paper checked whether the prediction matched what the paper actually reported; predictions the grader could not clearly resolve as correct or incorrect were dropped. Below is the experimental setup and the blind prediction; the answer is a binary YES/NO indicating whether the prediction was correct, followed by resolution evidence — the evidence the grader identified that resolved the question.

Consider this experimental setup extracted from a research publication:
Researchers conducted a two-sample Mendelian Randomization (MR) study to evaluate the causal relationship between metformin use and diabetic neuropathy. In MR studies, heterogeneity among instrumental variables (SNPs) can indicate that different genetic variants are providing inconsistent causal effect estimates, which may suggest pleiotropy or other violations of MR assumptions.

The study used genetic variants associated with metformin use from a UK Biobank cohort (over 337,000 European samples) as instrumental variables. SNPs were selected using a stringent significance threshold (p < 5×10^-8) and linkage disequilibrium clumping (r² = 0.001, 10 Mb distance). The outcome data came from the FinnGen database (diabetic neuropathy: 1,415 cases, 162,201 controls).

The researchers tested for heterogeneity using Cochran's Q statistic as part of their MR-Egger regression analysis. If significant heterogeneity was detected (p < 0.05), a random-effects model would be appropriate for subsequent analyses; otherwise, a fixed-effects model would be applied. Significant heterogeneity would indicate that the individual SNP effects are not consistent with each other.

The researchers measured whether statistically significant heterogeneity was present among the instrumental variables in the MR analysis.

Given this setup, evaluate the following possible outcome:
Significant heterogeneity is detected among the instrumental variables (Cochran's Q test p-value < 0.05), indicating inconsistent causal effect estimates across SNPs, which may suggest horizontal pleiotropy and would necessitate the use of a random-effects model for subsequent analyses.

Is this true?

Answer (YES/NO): NO